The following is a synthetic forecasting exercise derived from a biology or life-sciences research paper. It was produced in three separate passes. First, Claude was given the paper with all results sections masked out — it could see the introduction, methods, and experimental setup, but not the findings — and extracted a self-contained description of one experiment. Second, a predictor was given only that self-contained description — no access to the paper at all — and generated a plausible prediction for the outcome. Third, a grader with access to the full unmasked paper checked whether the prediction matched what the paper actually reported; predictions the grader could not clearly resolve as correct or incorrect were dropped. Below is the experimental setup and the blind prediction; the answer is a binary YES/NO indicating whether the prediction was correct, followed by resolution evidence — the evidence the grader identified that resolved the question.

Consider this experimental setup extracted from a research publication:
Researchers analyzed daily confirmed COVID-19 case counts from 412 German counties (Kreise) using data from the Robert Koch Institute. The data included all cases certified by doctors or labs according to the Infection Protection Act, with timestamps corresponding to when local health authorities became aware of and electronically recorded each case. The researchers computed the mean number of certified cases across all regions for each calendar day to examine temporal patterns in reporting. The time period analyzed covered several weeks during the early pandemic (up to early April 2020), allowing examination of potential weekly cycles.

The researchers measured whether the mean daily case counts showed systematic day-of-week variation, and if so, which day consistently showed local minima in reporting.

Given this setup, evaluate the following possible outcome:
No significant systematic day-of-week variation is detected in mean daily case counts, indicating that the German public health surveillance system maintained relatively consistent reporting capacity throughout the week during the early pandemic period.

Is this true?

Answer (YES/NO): NO